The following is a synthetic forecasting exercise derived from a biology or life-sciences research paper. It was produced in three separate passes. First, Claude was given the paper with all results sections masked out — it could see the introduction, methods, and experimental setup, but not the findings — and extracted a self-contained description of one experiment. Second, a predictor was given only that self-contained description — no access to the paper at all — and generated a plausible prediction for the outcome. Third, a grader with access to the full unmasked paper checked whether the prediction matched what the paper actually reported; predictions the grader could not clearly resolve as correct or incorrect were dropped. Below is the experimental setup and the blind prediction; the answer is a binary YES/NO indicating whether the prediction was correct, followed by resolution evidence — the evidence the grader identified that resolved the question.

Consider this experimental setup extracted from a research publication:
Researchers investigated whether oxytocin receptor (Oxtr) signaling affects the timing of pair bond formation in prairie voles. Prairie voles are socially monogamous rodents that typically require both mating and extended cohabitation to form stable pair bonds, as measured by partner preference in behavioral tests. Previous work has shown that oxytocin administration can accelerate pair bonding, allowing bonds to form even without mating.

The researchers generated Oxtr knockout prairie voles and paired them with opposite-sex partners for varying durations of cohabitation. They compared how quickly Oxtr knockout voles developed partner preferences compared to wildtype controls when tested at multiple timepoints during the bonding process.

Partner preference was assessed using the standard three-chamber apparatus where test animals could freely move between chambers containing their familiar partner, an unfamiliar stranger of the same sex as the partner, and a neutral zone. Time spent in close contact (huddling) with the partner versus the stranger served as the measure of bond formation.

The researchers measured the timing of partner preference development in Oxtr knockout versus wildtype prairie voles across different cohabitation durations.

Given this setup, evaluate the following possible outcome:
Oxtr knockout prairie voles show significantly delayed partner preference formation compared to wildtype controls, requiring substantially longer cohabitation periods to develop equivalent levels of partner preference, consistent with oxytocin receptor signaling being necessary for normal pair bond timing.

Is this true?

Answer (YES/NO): YES